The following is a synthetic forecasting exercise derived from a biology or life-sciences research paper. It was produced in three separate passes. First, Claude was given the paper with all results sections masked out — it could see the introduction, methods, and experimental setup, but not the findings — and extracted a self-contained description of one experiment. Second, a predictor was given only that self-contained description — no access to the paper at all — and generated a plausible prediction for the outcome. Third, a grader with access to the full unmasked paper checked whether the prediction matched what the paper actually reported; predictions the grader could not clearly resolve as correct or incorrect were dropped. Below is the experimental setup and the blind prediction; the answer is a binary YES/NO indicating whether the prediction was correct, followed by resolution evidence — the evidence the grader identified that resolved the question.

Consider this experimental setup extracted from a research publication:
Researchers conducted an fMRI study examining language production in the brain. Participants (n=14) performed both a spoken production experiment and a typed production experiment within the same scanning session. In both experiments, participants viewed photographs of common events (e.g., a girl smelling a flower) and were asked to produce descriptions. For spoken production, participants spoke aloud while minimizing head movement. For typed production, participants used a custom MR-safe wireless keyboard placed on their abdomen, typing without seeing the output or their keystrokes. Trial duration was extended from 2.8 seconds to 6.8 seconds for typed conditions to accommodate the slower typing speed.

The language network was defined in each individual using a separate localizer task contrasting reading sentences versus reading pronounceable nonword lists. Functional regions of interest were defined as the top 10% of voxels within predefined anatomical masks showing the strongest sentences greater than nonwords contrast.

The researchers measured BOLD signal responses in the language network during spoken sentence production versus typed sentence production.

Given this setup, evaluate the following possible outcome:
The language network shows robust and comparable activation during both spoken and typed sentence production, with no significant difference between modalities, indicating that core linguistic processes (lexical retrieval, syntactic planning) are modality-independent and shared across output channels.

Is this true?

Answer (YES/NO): NO